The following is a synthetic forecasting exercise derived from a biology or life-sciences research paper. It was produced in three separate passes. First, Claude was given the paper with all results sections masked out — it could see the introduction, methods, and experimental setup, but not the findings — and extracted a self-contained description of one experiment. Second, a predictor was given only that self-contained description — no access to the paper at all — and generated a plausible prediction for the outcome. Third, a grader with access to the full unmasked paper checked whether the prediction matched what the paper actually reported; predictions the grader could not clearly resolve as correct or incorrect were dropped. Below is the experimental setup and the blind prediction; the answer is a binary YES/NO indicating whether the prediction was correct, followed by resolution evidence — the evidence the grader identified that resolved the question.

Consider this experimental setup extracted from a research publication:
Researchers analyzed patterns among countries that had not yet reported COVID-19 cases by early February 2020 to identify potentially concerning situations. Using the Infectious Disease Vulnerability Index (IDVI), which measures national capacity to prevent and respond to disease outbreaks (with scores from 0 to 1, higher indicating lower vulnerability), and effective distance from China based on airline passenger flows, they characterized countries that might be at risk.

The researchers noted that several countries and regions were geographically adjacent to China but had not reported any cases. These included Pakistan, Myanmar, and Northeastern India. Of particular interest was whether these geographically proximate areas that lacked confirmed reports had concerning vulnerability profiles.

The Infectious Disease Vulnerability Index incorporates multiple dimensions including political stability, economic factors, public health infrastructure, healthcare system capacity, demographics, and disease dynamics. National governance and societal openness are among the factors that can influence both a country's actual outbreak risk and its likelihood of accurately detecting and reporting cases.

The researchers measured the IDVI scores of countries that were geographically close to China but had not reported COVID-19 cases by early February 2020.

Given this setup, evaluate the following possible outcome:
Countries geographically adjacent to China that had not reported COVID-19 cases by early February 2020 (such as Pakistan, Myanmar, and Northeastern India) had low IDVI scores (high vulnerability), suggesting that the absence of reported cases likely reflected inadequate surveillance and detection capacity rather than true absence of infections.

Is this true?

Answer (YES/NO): YES